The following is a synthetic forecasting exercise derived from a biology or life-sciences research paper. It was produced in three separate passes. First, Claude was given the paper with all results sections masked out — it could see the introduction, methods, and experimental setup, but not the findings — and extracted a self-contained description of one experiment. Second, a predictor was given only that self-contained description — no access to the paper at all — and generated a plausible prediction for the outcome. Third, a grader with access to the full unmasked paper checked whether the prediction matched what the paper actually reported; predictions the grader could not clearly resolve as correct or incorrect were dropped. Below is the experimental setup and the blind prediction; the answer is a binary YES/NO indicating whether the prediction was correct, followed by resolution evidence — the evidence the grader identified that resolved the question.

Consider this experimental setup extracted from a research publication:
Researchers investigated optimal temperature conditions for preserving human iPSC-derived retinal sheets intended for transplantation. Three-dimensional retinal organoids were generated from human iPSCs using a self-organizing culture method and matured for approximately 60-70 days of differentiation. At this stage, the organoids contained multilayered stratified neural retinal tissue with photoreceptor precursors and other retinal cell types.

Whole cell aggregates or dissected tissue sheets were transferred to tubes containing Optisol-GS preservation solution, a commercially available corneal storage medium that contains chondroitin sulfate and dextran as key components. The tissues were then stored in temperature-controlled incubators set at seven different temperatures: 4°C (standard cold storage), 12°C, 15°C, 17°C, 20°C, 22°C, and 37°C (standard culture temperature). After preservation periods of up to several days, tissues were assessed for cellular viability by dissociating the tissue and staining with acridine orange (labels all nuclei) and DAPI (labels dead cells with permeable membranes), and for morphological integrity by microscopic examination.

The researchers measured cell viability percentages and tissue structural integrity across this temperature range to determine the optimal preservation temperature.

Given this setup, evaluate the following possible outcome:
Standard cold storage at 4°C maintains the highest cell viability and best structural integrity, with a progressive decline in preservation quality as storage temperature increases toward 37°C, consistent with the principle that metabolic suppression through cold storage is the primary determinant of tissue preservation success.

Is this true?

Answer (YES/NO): NO